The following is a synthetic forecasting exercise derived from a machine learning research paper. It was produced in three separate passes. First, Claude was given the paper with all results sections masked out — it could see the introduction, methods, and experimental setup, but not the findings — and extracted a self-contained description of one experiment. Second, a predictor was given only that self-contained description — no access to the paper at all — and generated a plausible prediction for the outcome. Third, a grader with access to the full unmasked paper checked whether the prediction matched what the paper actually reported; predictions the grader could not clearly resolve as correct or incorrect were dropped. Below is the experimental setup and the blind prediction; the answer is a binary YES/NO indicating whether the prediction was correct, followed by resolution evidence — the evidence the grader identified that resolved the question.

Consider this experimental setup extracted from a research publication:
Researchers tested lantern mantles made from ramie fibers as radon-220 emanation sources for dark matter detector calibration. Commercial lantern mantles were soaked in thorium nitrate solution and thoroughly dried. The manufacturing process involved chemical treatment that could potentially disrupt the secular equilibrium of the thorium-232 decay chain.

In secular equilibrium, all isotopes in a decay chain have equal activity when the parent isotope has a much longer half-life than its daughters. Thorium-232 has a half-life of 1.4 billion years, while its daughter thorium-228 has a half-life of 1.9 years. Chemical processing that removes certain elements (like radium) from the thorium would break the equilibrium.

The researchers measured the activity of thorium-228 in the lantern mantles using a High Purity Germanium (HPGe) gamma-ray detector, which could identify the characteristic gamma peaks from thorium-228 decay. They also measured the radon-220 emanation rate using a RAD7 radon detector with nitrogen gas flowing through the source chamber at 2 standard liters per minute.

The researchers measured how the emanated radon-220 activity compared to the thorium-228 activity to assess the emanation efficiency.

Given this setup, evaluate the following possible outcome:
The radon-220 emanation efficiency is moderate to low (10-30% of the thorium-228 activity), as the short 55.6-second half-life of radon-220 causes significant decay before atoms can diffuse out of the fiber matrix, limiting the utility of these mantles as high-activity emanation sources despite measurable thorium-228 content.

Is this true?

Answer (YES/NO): NO